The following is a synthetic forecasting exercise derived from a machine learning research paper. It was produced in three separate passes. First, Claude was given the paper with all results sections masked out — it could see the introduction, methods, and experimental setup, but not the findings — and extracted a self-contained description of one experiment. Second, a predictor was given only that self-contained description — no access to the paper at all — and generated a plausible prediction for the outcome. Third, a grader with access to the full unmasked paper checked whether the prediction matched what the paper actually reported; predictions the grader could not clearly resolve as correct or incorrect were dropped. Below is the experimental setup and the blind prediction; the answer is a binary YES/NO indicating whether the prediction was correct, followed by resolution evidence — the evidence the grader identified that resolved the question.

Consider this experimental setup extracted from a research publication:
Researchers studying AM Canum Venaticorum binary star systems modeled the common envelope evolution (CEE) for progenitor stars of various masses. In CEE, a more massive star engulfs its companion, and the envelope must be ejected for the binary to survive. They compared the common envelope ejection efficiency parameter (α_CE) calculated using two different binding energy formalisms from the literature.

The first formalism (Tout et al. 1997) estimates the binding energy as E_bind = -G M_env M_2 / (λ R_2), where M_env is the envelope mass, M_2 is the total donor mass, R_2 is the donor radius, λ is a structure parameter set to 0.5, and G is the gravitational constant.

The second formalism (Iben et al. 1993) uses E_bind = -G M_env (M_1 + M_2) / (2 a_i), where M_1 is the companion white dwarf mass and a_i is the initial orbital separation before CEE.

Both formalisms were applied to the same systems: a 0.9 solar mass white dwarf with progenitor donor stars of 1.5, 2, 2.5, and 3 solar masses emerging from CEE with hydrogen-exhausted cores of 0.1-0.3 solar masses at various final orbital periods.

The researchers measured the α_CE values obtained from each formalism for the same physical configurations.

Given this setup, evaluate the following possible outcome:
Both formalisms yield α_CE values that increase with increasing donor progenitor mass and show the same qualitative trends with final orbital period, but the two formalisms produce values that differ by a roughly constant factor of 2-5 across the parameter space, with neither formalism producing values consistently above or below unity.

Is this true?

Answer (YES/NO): NO